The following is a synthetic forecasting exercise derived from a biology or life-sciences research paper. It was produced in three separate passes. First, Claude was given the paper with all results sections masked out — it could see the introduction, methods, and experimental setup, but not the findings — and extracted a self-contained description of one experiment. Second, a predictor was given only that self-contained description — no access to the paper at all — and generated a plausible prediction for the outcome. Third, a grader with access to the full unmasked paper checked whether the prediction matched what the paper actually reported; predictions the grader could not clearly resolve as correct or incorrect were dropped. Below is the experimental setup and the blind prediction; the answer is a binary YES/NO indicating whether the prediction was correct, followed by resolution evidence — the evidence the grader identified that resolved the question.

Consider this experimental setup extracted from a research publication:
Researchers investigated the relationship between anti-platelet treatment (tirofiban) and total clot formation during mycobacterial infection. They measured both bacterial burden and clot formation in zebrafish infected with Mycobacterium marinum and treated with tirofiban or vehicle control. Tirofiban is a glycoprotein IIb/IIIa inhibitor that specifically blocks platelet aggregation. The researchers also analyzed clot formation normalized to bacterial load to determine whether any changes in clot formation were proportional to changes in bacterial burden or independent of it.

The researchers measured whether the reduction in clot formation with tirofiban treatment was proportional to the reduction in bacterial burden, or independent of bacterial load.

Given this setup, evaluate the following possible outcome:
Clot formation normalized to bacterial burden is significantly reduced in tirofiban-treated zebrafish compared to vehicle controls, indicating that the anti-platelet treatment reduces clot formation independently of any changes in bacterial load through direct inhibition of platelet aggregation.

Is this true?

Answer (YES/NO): NO